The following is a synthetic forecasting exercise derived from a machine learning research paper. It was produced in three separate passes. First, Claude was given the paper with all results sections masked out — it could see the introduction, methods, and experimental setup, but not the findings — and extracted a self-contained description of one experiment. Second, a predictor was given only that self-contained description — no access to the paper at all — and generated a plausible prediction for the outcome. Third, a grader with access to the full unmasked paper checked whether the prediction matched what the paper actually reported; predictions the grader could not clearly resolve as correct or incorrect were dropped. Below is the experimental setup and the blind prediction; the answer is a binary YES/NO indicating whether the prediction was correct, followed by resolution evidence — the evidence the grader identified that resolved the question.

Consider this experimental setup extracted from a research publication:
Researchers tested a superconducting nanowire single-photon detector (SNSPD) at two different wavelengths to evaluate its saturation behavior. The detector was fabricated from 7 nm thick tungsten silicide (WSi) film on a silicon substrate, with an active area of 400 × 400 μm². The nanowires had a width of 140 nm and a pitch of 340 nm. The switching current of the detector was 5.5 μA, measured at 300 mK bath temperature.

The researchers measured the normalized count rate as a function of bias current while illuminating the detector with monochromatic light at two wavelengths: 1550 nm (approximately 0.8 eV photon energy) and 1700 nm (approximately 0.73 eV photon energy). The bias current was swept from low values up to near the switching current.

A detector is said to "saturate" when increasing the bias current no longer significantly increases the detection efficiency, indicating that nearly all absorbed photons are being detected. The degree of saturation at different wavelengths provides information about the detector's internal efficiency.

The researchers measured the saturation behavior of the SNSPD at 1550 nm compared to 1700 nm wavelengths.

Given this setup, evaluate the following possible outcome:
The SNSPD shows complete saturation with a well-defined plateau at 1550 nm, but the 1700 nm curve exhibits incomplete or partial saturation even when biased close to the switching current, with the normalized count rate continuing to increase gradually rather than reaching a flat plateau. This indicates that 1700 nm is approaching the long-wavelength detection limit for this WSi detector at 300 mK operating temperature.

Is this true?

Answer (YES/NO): NO